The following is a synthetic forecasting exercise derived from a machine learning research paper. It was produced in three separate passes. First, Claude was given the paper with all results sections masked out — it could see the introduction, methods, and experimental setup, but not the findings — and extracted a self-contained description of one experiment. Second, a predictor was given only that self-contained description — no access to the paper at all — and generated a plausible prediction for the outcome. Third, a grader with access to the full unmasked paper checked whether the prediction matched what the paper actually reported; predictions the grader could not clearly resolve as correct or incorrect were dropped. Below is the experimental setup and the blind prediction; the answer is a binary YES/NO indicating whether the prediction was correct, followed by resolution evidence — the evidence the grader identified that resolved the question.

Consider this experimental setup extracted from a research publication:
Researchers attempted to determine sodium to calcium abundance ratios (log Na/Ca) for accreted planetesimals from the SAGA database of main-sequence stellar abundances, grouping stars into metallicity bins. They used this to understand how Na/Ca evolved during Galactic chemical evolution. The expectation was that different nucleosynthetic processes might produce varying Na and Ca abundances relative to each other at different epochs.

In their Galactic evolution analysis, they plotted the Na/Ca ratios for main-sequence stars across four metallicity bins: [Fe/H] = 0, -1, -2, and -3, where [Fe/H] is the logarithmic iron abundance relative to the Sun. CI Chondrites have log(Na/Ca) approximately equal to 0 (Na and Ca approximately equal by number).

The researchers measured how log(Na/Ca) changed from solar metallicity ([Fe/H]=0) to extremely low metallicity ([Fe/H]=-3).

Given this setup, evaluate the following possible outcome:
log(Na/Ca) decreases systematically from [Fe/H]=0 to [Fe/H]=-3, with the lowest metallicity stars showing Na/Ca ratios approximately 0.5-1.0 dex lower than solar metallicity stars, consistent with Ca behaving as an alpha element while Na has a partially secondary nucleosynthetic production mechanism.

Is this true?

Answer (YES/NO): NO